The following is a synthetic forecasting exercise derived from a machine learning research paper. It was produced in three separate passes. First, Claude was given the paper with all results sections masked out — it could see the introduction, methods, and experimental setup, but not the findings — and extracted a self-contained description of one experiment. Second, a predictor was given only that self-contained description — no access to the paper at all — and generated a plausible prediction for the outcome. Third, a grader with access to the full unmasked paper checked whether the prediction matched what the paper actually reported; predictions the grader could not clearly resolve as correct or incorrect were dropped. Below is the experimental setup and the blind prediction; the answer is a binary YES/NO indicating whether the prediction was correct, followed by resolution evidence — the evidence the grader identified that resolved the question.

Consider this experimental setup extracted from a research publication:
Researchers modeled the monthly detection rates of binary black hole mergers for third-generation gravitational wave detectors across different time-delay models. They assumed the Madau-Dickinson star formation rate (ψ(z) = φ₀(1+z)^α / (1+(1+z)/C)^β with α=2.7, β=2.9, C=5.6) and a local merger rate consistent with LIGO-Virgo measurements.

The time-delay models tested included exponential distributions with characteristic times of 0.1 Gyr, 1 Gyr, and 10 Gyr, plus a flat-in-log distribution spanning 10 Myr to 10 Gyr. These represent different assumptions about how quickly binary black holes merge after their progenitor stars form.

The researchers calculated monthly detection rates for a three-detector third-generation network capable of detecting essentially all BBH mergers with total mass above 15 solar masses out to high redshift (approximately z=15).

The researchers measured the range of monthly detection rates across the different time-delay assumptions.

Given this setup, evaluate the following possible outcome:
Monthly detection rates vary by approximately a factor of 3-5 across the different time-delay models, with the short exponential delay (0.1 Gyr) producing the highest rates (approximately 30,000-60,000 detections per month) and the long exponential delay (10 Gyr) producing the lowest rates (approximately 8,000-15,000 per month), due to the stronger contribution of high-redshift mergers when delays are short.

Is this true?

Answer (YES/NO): NO